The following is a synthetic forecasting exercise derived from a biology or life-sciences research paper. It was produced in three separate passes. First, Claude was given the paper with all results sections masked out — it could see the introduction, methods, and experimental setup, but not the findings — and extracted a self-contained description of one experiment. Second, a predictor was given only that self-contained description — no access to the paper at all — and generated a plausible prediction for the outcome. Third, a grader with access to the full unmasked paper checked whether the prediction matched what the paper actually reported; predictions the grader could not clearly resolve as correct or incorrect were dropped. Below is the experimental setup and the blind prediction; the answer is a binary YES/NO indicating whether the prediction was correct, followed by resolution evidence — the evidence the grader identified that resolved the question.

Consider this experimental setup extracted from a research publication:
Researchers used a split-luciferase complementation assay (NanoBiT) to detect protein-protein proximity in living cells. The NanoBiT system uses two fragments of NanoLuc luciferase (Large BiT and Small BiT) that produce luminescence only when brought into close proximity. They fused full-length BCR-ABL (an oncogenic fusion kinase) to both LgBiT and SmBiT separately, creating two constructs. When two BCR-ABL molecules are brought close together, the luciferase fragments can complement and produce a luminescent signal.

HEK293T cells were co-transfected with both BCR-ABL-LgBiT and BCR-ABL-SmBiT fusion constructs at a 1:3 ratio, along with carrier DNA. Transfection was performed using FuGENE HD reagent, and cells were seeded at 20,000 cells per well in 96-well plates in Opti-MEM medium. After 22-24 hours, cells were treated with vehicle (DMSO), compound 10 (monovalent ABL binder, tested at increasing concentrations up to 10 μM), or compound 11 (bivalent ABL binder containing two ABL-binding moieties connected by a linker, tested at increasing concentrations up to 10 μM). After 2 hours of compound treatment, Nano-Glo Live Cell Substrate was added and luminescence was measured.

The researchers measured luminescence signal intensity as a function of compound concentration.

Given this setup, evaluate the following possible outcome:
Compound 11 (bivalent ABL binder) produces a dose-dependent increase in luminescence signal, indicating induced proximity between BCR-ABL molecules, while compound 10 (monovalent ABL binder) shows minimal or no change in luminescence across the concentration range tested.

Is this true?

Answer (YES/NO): NO